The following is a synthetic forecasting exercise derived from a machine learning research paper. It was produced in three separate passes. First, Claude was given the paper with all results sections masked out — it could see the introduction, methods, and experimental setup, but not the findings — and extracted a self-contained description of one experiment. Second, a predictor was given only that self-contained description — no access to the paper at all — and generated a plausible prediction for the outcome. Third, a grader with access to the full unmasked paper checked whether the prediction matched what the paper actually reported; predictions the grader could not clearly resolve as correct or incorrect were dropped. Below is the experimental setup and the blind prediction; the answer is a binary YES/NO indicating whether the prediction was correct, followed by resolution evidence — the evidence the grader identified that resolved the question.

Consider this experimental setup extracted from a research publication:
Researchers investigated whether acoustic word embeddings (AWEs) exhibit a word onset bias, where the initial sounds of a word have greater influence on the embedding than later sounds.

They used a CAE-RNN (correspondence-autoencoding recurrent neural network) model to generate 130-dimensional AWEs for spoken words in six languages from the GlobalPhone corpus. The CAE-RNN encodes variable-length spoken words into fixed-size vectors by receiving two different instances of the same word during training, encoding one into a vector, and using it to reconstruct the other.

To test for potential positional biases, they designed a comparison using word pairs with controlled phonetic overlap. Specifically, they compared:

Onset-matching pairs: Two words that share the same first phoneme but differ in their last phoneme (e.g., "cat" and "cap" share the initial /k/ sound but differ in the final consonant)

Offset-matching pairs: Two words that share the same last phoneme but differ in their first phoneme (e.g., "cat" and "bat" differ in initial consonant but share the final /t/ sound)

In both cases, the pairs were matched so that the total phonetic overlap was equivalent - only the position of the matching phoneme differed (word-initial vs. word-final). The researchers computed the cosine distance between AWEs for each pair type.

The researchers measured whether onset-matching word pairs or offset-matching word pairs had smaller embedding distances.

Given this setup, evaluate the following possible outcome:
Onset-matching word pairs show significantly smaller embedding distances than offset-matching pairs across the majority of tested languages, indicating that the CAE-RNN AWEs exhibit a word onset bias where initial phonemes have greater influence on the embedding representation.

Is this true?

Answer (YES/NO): YES